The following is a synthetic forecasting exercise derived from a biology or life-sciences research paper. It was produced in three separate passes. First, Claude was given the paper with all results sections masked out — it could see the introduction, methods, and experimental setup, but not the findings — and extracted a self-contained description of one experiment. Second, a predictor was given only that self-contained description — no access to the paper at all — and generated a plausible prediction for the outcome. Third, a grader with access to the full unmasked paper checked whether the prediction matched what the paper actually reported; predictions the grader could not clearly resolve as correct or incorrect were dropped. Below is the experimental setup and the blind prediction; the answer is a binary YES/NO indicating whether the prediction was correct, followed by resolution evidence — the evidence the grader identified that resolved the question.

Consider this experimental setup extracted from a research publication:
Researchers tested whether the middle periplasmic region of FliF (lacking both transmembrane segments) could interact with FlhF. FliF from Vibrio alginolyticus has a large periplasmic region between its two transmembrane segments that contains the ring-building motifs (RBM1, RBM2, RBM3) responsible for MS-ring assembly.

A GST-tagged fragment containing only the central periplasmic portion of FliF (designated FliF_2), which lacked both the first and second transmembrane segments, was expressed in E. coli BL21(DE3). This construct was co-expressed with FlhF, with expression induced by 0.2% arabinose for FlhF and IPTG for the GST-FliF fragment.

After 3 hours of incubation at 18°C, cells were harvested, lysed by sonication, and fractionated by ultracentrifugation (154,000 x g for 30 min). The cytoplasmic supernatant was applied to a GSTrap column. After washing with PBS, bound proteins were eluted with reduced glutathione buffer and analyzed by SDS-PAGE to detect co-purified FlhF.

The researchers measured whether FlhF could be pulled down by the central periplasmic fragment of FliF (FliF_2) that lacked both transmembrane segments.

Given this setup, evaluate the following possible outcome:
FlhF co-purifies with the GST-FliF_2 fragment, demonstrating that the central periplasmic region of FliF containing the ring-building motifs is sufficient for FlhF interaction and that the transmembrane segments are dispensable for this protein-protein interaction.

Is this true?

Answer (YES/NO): YES